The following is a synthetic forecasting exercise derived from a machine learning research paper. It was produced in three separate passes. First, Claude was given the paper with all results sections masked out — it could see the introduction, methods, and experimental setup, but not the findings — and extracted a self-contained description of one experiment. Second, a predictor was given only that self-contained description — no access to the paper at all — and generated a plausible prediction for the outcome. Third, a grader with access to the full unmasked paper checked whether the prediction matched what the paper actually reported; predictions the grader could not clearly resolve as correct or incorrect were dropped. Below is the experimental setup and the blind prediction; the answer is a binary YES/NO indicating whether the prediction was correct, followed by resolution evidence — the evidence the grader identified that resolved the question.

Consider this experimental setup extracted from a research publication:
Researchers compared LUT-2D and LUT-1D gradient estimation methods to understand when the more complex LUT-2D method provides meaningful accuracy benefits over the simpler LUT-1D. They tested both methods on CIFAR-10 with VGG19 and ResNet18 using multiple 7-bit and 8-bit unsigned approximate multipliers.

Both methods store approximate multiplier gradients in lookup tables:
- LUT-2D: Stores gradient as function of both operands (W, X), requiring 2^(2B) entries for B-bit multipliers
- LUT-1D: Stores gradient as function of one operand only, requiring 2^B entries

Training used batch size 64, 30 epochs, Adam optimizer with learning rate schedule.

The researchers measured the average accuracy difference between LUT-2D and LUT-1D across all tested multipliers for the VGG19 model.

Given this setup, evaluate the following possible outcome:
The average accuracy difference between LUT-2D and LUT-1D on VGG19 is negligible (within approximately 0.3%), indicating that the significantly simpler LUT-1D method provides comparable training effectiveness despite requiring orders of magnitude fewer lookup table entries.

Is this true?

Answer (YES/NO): YES